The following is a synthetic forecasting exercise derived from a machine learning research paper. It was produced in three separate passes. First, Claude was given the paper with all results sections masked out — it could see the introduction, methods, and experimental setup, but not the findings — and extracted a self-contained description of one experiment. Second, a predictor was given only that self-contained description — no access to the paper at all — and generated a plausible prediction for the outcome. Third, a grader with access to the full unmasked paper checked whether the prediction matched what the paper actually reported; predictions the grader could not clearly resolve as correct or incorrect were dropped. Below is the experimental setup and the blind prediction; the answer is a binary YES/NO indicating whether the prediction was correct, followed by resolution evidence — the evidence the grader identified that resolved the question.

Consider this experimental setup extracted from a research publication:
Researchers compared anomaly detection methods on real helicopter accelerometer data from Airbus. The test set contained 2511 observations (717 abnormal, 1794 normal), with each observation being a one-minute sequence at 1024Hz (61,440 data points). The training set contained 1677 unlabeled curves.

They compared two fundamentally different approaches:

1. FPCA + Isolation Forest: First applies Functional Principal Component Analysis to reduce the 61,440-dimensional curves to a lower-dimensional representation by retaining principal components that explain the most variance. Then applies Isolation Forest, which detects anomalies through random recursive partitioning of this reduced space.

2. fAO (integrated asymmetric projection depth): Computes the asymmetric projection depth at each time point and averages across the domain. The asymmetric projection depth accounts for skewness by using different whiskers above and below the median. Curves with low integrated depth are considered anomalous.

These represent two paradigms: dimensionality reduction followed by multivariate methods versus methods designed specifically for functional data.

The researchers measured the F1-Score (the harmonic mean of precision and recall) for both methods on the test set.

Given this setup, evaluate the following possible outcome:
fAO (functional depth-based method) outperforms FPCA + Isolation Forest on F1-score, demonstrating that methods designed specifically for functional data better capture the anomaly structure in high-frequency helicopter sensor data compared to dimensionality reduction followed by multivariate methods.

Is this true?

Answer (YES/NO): NO